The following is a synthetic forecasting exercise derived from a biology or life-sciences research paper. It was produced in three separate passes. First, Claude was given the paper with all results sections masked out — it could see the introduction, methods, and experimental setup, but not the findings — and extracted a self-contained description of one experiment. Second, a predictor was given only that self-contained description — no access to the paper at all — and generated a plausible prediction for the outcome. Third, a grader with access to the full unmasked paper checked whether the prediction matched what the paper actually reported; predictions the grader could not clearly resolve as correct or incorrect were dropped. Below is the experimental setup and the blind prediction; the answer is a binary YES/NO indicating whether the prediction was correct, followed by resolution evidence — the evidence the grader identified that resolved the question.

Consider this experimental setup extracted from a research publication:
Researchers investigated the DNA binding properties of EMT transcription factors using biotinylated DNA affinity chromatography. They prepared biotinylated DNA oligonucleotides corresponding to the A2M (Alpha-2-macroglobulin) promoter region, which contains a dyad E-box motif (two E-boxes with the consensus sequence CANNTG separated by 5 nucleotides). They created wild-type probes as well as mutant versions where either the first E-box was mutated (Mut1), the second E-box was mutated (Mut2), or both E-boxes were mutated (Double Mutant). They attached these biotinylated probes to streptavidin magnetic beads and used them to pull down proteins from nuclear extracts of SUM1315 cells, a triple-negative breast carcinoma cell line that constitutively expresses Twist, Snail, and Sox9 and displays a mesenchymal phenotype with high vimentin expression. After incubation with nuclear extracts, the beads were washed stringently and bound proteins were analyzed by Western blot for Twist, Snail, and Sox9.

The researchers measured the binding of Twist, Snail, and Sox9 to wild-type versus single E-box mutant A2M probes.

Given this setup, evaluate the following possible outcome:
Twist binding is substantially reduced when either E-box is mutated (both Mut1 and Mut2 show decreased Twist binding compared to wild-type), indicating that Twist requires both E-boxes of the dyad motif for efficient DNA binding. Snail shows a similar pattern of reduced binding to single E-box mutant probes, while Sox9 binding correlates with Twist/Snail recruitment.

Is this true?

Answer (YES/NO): YES